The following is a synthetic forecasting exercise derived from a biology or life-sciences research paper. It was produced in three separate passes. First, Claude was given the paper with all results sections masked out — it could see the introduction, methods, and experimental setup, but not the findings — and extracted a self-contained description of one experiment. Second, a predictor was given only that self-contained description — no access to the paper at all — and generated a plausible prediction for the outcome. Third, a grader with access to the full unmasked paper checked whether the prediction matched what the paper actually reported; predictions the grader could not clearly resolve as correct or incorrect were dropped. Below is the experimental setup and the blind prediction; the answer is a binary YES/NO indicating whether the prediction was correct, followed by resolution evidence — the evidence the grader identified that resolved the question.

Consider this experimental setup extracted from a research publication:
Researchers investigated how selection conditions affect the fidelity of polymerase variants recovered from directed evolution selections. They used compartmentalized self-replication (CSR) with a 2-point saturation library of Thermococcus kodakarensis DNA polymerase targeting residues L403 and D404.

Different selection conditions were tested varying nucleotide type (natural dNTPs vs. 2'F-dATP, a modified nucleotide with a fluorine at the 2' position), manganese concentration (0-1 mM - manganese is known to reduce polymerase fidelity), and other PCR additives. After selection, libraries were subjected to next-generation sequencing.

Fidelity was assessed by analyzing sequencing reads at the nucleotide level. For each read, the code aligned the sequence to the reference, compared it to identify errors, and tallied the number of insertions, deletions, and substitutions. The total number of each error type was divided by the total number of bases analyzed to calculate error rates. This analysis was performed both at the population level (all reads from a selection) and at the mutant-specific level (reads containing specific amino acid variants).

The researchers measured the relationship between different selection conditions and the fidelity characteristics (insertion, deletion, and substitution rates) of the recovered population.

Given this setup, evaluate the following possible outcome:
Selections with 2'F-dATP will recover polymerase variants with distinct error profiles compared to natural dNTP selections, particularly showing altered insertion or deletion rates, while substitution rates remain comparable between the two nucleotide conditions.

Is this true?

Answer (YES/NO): NO